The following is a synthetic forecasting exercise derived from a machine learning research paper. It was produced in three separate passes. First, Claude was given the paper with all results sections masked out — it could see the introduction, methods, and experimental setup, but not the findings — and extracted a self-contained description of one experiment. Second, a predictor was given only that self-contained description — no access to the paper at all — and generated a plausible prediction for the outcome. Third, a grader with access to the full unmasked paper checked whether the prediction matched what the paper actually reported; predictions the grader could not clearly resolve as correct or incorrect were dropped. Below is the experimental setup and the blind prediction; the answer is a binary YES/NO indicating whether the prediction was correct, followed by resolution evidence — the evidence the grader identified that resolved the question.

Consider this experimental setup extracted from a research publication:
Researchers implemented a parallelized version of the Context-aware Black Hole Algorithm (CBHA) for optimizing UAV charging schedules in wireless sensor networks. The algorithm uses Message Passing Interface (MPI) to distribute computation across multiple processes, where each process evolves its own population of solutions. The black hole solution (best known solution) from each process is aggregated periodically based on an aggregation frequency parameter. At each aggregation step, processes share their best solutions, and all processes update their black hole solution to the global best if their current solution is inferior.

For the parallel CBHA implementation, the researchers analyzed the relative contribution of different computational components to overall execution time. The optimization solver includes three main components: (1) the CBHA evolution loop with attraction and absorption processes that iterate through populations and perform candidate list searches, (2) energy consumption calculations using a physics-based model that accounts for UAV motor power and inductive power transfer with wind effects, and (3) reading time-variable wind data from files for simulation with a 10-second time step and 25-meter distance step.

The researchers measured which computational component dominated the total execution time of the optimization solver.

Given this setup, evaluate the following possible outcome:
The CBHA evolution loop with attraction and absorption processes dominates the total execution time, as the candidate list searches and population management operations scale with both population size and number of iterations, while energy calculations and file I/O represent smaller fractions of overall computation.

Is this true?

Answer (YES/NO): NO